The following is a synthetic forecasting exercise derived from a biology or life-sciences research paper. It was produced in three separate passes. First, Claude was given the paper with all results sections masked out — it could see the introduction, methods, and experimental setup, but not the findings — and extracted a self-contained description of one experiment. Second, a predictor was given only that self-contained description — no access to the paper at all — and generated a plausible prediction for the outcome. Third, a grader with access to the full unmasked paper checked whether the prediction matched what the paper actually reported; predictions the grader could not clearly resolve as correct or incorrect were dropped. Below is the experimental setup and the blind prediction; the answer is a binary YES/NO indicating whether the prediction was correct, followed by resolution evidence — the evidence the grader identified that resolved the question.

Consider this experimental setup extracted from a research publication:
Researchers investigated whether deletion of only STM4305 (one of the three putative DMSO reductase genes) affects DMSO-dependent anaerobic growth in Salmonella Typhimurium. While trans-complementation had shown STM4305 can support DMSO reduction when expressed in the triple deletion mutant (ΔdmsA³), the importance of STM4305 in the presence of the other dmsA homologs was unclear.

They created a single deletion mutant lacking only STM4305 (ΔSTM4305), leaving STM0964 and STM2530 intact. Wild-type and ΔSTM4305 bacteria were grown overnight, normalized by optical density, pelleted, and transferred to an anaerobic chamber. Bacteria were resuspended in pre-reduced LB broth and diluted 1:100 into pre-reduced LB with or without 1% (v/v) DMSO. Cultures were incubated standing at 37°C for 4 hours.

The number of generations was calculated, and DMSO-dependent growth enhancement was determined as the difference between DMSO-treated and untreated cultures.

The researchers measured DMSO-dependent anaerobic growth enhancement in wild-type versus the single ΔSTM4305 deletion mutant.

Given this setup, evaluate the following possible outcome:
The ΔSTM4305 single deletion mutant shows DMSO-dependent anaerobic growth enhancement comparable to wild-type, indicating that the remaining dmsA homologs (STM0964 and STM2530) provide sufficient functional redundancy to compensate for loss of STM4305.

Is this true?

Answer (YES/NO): YES